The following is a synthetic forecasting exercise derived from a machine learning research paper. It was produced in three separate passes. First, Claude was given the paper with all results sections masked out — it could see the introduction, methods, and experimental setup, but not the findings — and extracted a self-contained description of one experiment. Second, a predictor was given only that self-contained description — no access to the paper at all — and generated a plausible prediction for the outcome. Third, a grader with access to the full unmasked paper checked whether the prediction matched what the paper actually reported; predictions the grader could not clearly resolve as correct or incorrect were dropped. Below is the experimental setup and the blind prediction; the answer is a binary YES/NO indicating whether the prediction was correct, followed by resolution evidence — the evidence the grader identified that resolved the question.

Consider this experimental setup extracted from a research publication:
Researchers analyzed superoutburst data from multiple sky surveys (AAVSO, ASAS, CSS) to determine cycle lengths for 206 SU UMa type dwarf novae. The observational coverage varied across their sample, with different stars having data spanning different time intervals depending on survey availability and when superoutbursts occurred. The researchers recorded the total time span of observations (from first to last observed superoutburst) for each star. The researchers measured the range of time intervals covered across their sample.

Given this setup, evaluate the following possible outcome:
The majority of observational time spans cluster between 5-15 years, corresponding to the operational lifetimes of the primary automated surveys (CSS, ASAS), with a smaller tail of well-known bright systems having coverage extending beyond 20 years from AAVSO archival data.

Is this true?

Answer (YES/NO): NO